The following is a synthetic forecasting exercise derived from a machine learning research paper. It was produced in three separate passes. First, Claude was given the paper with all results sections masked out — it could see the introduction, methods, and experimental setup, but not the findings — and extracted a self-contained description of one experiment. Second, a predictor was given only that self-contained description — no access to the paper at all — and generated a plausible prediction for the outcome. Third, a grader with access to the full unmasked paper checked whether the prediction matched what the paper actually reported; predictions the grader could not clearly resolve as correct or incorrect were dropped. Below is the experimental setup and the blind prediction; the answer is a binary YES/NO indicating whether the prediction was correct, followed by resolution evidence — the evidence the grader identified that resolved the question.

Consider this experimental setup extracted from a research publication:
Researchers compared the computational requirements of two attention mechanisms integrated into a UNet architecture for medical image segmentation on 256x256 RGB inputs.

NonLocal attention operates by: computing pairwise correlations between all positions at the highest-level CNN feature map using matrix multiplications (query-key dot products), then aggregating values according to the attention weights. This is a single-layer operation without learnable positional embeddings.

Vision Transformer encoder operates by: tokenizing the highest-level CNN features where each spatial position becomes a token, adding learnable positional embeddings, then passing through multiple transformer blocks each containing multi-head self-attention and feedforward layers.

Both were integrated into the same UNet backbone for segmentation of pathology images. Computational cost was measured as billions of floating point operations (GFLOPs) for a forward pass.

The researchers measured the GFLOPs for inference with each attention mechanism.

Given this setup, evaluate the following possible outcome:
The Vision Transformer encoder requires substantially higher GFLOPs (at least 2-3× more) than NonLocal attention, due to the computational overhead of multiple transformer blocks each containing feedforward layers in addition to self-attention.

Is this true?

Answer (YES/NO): NO